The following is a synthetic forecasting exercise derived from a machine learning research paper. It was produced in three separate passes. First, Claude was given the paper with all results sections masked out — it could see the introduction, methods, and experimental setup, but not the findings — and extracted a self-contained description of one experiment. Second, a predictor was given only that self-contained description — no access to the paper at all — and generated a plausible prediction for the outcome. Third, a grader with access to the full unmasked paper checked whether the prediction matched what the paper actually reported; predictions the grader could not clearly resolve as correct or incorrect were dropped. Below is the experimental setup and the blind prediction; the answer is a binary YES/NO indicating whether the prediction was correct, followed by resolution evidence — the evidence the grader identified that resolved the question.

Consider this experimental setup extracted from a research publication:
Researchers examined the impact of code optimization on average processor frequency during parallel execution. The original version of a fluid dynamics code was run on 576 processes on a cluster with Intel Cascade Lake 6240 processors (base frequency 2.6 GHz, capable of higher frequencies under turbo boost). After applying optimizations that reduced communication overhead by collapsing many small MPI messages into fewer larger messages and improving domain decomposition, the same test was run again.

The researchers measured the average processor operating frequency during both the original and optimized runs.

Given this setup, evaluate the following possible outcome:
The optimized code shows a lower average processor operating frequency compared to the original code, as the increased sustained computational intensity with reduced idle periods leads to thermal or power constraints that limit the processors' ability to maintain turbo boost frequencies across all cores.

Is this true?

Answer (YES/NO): NO